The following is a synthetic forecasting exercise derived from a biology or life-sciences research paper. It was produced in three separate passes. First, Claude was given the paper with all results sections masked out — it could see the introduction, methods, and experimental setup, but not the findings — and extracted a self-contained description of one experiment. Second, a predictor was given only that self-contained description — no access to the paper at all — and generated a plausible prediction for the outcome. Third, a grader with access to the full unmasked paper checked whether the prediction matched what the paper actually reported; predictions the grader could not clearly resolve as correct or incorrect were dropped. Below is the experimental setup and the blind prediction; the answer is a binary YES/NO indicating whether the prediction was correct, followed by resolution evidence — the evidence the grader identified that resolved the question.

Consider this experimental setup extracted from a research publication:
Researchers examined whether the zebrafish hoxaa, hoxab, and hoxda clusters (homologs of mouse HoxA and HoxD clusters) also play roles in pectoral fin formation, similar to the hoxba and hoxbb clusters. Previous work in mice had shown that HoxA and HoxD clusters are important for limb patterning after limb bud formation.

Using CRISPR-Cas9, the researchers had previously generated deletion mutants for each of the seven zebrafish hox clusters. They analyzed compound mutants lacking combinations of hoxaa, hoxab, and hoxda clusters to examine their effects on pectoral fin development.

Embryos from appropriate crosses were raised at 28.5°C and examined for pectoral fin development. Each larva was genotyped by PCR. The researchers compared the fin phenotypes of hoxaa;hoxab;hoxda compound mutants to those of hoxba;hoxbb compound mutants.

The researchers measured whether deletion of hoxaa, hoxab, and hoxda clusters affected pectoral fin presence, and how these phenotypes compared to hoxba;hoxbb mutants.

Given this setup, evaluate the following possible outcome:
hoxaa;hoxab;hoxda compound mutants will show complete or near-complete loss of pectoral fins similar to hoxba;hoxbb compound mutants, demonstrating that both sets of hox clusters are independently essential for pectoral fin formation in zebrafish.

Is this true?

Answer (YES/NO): NO